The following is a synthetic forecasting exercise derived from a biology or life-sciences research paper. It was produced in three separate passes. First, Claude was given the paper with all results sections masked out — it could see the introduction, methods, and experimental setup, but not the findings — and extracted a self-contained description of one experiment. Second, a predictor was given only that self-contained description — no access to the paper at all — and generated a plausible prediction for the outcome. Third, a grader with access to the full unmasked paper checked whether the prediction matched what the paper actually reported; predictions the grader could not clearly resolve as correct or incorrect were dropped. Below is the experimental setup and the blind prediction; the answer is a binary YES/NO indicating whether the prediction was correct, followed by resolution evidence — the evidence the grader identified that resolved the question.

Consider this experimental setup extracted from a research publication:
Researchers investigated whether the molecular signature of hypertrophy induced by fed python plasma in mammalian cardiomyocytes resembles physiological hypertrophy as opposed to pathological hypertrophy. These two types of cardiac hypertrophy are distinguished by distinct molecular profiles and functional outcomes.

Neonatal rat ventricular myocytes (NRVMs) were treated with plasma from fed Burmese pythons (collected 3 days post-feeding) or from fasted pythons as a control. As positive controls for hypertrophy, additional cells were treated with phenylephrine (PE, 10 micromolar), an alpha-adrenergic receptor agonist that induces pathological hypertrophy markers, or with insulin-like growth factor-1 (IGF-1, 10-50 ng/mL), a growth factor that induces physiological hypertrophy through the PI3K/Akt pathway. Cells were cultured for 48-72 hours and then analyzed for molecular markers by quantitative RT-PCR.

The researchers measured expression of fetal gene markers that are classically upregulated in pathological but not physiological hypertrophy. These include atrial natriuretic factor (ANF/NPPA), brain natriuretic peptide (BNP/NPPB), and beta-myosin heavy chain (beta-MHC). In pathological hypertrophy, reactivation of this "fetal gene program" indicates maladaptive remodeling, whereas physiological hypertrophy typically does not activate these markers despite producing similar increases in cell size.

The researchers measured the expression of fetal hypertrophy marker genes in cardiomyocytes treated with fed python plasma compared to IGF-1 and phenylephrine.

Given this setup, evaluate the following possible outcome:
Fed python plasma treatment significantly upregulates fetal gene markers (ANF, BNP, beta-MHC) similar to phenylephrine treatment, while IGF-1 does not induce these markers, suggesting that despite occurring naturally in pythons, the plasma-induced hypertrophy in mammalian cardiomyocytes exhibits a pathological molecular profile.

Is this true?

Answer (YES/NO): NO